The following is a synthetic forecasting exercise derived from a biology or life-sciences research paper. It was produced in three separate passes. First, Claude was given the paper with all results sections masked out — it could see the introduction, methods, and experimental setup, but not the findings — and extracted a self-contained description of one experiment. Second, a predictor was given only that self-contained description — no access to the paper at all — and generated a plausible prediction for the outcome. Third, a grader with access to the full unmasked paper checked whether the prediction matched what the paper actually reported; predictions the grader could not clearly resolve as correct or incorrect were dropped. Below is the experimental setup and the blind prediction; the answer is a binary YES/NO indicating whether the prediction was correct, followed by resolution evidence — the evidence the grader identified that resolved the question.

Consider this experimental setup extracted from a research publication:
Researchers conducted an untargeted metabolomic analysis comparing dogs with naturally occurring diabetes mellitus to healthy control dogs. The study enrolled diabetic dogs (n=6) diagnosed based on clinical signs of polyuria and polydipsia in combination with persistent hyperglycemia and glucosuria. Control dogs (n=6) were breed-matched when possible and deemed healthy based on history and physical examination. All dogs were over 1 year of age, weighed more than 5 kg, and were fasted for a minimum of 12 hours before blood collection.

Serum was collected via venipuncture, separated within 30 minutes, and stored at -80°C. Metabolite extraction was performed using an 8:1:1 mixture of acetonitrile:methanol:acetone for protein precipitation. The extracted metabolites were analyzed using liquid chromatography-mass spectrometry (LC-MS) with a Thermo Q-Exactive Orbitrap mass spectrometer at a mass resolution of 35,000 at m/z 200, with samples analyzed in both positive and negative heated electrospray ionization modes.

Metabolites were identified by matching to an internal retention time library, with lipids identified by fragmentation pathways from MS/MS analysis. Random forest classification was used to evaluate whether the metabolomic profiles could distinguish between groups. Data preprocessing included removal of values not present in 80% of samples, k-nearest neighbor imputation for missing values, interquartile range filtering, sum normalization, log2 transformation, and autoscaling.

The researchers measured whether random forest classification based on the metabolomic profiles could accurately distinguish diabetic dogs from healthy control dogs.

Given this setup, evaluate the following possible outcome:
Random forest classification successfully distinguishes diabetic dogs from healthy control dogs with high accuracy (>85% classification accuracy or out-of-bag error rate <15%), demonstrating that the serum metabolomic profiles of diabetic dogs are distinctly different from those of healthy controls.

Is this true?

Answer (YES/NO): NO